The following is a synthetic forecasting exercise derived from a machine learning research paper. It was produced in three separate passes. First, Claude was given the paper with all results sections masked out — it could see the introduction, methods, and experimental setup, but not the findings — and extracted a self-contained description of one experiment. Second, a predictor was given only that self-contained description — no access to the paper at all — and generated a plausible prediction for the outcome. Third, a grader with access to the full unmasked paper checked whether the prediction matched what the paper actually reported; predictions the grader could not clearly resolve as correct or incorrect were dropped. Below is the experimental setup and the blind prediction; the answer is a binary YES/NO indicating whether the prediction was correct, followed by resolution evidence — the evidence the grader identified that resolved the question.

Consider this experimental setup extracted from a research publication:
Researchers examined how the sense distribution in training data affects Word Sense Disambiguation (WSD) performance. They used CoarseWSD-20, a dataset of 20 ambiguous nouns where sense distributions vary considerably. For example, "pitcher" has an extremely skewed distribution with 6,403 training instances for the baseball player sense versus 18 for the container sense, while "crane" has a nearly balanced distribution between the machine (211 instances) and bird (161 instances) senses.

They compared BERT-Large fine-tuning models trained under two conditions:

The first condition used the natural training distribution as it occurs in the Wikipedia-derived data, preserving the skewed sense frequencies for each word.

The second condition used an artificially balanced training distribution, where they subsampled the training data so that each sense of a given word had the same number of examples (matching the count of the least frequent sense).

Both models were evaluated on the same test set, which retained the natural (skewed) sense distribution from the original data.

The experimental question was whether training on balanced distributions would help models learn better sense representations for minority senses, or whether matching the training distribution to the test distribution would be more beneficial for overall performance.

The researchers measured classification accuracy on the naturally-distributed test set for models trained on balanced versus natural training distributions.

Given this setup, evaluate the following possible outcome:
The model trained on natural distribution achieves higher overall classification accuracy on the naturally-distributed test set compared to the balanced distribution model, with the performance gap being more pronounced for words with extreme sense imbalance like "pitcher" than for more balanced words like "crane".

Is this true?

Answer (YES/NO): NO